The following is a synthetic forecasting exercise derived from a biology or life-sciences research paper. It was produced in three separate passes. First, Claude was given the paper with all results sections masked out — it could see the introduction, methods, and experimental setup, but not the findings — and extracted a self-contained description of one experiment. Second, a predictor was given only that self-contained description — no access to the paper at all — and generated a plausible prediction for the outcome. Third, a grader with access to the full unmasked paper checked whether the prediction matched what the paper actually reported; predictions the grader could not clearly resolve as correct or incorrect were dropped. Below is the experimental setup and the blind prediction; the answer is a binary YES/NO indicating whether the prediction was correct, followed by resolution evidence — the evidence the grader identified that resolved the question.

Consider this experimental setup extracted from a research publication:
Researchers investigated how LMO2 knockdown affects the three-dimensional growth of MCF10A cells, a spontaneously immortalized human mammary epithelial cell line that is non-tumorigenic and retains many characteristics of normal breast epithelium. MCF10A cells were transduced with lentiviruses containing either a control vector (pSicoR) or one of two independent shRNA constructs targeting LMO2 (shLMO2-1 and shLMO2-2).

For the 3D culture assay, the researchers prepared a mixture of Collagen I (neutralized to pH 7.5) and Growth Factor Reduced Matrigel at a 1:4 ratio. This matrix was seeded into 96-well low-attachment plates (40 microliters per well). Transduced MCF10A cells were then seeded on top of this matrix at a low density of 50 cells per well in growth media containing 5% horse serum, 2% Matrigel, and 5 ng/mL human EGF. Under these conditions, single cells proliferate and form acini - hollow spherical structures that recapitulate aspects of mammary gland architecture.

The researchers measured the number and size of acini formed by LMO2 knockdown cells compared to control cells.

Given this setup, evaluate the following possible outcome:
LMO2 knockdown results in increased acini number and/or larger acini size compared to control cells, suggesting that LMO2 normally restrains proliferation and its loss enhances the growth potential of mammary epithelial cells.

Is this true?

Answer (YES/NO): NO